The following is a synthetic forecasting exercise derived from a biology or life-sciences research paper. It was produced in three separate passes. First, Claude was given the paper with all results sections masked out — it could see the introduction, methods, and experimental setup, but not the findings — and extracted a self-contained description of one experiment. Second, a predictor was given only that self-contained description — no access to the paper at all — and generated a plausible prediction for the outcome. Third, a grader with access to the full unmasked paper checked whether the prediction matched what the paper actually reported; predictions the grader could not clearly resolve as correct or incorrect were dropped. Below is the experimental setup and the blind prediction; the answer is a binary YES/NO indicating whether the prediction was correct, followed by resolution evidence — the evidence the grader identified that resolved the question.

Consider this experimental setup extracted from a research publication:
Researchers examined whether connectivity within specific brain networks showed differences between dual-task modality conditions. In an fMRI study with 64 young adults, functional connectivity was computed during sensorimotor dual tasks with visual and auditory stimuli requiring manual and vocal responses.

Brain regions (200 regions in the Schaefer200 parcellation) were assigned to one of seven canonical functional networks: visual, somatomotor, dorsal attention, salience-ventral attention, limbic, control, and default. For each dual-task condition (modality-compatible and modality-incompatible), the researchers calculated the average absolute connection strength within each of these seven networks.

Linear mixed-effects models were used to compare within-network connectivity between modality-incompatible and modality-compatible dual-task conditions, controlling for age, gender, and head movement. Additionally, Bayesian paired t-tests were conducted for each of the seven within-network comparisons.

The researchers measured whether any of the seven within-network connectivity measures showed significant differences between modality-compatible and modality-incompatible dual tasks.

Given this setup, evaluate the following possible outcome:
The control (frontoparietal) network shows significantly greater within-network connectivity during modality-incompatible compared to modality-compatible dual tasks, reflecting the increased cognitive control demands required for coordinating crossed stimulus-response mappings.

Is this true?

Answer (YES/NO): NO